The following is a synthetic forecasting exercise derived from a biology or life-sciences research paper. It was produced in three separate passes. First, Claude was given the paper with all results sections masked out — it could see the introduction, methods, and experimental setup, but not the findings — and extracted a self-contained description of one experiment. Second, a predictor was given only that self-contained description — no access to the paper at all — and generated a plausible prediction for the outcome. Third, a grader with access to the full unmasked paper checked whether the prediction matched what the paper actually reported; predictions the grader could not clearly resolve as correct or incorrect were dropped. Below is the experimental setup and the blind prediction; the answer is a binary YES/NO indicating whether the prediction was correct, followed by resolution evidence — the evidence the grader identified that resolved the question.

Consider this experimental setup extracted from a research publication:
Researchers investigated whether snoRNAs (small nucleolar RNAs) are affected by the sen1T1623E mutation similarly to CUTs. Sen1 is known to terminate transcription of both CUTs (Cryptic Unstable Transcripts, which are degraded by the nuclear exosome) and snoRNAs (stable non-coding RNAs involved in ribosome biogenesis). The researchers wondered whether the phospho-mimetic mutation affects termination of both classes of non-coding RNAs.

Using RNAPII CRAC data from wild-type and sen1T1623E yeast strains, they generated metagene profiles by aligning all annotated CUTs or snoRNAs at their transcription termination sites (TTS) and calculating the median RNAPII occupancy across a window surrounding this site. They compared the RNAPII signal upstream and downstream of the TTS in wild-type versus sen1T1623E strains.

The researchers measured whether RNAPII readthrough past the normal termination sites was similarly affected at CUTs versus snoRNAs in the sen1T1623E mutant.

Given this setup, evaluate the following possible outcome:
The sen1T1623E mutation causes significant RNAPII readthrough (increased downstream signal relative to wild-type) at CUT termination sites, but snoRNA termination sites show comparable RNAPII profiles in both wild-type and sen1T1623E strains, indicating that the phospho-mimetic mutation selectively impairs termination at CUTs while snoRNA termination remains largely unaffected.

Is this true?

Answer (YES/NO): NO